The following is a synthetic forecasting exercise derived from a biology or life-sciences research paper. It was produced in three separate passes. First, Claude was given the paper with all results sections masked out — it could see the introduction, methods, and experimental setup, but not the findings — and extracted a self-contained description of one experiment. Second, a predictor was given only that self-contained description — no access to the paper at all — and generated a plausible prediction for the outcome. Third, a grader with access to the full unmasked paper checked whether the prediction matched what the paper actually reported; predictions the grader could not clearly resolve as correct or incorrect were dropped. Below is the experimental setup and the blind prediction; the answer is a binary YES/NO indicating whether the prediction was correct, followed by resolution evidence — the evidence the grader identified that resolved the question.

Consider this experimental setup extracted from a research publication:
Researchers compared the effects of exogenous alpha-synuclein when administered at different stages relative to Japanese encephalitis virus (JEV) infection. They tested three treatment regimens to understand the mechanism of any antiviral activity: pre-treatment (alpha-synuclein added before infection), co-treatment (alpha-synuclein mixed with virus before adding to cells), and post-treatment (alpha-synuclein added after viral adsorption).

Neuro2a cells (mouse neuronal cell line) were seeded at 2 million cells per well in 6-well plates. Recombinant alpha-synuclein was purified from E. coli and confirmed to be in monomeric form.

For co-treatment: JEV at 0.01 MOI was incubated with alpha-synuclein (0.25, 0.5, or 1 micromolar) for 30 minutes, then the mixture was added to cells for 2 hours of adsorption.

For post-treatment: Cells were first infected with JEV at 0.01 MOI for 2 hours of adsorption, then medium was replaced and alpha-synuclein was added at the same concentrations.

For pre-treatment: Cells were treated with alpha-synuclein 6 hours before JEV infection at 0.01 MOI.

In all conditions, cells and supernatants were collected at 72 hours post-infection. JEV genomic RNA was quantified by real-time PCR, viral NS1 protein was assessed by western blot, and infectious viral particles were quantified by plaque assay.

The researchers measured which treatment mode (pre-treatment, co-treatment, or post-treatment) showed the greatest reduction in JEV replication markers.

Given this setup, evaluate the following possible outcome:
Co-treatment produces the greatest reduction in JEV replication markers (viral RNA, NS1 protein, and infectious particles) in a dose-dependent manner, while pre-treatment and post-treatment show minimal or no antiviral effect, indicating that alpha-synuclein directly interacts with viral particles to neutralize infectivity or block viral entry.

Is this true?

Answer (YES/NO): NO